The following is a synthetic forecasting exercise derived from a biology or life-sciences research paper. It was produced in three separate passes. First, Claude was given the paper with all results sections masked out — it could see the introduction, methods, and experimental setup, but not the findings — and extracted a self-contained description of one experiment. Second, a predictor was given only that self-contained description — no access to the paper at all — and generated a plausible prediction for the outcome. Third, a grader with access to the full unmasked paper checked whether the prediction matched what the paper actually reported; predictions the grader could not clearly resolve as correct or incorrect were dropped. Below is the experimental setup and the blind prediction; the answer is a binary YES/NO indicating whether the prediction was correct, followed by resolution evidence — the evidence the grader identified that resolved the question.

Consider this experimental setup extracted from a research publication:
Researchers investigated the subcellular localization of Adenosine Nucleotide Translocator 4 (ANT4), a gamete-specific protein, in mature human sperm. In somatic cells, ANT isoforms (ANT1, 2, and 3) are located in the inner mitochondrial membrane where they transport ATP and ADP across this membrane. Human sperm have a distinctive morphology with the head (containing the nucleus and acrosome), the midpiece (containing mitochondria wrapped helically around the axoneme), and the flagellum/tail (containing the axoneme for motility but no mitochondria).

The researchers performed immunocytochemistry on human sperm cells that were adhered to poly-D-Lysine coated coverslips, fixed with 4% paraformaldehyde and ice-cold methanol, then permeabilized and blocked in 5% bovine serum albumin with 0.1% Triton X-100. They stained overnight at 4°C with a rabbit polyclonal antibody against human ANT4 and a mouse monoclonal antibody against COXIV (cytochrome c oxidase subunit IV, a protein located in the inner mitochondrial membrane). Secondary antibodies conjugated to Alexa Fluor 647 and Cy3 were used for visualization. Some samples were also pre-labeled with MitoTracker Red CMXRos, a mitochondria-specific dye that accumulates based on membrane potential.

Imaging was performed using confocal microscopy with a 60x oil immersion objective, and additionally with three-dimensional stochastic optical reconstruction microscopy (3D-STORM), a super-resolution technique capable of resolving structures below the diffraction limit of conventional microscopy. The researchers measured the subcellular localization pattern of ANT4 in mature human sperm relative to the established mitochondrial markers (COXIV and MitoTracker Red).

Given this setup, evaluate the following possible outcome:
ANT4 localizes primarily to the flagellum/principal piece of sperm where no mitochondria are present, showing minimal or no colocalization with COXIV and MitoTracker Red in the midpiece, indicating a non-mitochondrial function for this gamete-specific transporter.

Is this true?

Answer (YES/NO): NO